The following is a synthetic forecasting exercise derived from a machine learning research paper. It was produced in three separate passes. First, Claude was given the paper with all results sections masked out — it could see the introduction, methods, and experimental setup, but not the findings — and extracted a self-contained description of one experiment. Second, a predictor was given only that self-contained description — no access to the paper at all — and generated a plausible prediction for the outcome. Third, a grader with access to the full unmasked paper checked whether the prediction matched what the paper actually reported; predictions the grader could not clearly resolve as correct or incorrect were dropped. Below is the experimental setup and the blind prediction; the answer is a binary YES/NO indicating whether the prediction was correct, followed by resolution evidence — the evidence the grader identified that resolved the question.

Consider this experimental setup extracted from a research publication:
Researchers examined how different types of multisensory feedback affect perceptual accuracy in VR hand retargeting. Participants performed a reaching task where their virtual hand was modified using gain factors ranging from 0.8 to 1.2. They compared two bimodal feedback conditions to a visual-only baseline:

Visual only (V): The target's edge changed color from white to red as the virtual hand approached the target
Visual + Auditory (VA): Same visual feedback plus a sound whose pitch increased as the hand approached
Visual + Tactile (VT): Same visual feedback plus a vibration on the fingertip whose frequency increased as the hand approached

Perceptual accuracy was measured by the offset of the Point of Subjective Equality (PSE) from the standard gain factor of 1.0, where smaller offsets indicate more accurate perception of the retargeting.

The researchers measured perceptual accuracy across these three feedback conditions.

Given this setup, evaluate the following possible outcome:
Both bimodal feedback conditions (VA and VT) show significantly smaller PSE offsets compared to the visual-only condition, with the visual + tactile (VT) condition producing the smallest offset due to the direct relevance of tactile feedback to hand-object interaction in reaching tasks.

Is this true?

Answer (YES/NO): NO